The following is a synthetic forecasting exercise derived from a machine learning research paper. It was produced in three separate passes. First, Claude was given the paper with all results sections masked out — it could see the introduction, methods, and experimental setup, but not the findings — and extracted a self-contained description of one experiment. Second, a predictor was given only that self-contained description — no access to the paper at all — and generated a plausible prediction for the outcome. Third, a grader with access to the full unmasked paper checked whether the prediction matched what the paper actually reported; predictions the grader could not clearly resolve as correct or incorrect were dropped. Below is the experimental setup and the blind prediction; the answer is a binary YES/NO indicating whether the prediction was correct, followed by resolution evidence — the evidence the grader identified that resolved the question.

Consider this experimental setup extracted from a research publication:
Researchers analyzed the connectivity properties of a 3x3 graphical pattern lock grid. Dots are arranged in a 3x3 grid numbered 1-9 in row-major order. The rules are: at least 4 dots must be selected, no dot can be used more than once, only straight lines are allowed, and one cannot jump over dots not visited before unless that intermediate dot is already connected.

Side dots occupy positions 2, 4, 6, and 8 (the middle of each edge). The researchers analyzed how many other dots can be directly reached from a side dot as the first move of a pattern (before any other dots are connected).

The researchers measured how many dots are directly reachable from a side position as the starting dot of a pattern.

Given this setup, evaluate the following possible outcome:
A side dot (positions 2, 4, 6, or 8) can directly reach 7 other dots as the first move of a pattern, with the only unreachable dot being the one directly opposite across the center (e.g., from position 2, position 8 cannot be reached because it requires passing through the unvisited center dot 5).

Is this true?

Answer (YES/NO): YES